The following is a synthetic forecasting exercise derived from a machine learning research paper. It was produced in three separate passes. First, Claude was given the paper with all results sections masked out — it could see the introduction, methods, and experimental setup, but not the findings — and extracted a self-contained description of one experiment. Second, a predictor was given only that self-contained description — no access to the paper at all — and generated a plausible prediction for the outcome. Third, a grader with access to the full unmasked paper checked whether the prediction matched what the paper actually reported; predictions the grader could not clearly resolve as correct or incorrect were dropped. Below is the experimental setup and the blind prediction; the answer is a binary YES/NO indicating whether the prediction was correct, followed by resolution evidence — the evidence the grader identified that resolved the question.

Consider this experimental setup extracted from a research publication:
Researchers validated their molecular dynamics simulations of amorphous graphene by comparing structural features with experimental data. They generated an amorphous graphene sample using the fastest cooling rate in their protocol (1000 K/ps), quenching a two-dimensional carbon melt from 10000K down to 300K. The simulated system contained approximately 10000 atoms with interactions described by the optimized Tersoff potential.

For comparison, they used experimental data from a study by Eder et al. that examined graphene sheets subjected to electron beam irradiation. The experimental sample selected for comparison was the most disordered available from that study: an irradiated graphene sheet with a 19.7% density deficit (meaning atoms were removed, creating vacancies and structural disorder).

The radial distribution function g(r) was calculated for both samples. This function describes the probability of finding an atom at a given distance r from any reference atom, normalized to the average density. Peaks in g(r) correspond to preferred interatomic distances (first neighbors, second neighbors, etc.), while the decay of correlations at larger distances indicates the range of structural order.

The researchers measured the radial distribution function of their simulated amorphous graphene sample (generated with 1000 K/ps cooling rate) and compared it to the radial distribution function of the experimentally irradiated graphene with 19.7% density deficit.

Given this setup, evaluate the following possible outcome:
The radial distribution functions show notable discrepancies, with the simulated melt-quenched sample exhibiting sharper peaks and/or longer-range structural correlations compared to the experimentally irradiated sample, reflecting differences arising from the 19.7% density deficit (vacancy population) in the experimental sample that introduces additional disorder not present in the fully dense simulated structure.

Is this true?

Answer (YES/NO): NO